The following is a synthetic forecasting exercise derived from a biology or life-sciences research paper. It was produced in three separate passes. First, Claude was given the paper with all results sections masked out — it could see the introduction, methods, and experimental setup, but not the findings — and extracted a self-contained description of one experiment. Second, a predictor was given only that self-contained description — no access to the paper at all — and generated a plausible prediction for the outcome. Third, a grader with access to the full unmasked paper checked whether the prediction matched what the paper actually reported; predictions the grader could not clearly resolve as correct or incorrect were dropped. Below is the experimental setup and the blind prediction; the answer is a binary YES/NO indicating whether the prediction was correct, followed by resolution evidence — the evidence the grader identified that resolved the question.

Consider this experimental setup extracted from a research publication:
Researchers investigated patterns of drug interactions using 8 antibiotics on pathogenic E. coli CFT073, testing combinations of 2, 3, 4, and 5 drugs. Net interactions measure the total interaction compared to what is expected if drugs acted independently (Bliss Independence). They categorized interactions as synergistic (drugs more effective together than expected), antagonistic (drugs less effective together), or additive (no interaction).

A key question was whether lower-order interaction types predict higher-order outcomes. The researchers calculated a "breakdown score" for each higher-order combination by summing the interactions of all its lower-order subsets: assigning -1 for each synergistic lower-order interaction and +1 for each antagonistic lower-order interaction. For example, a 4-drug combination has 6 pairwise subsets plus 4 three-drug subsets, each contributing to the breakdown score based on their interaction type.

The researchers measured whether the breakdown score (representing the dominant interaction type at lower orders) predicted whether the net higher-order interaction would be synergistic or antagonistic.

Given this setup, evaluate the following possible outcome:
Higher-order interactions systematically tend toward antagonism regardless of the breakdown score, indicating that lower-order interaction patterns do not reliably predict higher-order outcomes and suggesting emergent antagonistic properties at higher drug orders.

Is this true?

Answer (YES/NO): NO